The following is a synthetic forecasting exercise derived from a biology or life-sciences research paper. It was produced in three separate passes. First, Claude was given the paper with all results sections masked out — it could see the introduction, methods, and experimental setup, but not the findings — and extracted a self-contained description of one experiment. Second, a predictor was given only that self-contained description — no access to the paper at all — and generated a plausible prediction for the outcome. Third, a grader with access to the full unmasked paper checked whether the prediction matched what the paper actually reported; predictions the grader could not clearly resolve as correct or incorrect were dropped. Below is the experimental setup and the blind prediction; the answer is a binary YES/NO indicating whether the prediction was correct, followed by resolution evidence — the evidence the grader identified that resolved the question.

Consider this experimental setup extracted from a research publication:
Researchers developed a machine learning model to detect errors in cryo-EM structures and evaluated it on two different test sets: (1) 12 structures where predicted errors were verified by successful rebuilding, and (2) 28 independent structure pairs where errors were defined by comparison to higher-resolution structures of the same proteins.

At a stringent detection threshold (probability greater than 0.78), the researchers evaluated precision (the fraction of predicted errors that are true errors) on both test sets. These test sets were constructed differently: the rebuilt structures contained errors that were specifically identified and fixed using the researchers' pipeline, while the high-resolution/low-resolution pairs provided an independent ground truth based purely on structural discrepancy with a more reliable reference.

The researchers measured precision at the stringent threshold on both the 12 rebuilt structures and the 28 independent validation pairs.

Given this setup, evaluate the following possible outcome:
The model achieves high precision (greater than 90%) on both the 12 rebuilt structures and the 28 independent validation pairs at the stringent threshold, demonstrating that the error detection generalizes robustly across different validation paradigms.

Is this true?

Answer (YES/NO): NO